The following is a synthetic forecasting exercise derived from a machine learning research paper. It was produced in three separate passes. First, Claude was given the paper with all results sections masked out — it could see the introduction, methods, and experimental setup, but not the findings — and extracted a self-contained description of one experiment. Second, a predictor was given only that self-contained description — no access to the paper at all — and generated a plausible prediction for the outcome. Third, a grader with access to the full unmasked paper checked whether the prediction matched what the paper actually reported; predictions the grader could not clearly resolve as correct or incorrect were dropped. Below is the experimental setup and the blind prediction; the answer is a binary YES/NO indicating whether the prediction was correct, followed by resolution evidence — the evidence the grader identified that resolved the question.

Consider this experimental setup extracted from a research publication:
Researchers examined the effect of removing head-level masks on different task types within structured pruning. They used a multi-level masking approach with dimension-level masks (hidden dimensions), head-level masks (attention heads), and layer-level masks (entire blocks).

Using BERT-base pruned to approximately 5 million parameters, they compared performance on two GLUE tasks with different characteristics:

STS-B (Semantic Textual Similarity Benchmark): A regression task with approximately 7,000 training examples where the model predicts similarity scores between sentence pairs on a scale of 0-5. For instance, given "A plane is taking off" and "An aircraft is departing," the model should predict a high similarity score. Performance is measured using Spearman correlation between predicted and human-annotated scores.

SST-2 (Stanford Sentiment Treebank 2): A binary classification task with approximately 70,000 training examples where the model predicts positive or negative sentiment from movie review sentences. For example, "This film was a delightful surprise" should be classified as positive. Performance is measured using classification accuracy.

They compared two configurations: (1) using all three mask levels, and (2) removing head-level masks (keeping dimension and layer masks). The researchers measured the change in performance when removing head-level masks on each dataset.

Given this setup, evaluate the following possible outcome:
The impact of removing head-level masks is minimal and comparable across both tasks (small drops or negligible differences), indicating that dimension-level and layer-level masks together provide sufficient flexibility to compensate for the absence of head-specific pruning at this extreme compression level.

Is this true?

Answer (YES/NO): NO